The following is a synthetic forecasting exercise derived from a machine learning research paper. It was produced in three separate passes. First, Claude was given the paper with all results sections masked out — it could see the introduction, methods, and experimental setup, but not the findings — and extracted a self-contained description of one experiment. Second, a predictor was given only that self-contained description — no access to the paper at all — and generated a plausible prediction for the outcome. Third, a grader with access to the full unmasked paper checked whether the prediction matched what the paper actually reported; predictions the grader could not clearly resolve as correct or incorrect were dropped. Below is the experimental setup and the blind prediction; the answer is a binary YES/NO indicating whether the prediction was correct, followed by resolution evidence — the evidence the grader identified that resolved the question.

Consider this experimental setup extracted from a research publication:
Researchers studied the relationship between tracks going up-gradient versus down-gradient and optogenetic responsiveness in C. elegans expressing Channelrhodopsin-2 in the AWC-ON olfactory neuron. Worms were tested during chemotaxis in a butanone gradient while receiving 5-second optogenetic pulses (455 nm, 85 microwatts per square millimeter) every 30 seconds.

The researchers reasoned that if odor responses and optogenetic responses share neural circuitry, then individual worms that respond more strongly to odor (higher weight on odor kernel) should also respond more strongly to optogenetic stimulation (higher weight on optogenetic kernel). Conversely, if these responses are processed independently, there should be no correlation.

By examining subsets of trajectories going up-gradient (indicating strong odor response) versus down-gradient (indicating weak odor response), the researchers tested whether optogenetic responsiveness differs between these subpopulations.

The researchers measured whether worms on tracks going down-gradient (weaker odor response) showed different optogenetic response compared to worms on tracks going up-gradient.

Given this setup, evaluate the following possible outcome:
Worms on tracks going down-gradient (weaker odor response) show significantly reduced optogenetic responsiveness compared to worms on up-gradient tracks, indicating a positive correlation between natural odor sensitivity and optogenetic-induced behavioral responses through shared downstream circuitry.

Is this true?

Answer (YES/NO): YES